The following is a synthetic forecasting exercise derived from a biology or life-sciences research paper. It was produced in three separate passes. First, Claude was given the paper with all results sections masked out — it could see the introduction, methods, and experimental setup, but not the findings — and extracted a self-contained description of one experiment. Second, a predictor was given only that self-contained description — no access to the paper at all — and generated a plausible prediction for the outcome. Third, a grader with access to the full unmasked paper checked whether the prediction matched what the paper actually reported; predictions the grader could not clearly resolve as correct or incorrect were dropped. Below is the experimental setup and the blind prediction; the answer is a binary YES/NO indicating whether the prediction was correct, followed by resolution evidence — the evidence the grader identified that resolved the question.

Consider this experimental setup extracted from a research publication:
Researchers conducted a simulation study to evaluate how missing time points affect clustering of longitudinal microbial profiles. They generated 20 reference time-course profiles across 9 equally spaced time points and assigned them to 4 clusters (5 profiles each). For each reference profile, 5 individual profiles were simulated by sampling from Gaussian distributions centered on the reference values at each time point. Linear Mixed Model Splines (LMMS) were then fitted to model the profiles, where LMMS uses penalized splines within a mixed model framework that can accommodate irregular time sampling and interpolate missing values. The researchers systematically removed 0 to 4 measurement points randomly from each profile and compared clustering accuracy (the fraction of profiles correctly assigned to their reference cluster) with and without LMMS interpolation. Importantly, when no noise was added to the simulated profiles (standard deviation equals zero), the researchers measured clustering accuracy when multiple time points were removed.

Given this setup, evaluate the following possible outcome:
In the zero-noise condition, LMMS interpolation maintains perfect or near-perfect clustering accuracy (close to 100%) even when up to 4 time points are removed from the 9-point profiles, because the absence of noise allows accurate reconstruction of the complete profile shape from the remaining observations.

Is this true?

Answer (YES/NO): NO